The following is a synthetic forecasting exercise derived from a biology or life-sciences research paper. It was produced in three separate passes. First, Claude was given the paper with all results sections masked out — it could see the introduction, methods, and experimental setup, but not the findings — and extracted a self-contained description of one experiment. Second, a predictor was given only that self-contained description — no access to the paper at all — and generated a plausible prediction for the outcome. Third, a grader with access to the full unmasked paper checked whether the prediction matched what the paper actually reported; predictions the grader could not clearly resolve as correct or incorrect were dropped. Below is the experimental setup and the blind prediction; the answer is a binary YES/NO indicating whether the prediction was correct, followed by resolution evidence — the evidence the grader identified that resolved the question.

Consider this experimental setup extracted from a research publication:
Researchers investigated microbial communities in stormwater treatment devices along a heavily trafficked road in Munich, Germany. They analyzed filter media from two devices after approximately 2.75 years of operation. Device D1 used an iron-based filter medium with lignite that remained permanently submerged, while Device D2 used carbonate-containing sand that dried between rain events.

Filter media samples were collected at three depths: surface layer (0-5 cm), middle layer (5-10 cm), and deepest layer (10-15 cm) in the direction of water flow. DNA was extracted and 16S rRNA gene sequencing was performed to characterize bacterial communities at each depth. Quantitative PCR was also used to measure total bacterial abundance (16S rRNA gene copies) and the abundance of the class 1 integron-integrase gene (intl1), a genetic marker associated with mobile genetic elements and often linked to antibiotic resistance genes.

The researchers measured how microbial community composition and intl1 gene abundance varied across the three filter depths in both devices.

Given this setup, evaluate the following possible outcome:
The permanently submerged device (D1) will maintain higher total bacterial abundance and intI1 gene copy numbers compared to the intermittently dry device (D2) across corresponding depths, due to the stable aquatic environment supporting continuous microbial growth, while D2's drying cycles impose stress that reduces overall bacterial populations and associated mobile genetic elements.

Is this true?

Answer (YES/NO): NO